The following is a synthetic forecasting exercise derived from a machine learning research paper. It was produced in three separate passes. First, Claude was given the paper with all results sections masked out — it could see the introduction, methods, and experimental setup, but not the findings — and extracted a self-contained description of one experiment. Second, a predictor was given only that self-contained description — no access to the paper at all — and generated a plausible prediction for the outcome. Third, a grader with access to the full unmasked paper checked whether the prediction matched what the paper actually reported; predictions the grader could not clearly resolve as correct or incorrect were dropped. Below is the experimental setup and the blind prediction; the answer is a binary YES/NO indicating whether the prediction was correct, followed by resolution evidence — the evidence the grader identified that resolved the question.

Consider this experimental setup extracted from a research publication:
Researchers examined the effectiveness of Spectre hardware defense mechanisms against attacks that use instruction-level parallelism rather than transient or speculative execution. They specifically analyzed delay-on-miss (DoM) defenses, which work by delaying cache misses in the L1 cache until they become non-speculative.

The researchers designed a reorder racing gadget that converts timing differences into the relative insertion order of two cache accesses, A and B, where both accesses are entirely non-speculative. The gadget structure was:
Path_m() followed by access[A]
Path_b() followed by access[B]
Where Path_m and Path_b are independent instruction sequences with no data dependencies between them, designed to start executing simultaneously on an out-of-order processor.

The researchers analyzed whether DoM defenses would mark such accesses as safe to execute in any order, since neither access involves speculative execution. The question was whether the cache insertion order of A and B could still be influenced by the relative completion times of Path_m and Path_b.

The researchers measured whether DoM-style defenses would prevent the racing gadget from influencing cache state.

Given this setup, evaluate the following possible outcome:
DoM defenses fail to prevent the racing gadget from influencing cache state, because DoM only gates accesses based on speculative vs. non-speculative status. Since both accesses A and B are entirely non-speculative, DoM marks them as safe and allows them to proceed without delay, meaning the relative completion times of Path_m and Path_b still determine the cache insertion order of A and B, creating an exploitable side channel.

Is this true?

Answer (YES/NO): YES